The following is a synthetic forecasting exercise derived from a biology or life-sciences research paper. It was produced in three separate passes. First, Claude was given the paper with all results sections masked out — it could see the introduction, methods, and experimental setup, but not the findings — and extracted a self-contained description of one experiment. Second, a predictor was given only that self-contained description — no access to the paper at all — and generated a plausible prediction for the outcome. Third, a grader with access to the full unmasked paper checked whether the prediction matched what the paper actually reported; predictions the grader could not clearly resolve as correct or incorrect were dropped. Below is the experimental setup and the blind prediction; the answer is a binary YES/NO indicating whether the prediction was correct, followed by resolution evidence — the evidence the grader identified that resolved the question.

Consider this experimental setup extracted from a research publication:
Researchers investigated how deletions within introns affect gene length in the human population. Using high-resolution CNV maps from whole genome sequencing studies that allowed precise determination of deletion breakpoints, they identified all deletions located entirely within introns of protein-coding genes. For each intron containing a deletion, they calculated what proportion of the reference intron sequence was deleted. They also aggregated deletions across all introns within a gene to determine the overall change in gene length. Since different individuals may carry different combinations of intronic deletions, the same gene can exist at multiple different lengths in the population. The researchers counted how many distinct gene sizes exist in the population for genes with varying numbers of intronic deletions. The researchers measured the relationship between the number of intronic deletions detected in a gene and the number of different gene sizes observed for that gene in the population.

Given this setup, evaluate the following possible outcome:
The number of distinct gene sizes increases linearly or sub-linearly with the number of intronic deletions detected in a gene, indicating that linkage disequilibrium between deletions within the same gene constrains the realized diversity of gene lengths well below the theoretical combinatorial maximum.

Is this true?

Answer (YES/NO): YES